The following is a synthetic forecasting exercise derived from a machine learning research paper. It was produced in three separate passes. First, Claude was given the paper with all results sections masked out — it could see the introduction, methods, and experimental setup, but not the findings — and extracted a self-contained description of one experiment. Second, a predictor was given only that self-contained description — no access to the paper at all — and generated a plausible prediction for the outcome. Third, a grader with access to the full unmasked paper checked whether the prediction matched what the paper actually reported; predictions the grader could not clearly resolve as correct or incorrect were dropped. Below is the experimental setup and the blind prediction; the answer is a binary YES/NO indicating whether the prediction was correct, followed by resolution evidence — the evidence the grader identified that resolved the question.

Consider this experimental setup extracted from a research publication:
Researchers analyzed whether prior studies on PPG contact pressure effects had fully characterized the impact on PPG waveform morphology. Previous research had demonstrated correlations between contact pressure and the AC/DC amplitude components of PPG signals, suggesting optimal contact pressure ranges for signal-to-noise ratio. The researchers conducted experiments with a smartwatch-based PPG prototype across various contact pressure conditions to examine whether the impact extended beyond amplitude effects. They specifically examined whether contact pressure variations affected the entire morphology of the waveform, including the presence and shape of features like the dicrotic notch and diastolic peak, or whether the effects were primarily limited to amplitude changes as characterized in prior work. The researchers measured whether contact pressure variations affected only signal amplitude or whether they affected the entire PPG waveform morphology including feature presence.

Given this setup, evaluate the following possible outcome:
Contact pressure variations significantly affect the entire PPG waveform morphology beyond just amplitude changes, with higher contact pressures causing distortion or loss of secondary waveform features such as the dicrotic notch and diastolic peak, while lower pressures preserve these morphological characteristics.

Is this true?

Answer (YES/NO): NO